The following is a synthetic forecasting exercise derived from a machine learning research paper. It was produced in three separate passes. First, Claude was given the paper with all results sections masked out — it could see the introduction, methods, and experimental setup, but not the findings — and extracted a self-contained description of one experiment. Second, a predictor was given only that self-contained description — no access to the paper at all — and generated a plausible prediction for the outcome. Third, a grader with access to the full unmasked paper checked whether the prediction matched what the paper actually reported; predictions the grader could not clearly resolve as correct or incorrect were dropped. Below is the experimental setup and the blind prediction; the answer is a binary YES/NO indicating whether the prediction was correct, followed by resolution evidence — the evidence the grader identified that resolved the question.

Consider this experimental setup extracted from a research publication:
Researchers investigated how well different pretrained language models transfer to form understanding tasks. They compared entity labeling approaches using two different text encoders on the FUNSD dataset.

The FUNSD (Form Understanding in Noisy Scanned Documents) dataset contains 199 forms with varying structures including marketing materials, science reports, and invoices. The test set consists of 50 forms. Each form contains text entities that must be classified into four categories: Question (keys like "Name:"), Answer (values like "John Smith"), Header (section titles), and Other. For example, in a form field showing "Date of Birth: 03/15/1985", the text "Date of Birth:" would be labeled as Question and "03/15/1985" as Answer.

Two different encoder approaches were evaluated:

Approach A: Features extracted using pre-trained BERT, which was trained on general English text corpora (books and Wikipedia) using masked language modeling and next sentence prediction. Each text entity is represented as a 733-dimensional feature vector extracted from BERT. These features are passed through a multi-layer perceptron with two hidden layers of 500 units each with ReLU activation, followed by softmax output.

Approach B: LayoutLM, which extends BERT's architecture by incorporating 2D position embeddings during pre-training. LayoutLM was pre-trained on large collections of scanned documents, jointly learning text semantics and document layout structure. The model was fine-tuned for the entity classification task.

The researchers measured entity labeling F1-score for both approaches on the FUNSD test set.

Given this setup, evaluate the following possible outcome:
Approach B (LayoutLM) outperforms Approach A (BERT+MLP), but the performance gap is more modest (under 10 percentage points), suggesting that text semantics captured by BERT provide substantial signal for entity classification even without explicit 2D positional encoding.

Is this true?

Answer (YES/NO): NO